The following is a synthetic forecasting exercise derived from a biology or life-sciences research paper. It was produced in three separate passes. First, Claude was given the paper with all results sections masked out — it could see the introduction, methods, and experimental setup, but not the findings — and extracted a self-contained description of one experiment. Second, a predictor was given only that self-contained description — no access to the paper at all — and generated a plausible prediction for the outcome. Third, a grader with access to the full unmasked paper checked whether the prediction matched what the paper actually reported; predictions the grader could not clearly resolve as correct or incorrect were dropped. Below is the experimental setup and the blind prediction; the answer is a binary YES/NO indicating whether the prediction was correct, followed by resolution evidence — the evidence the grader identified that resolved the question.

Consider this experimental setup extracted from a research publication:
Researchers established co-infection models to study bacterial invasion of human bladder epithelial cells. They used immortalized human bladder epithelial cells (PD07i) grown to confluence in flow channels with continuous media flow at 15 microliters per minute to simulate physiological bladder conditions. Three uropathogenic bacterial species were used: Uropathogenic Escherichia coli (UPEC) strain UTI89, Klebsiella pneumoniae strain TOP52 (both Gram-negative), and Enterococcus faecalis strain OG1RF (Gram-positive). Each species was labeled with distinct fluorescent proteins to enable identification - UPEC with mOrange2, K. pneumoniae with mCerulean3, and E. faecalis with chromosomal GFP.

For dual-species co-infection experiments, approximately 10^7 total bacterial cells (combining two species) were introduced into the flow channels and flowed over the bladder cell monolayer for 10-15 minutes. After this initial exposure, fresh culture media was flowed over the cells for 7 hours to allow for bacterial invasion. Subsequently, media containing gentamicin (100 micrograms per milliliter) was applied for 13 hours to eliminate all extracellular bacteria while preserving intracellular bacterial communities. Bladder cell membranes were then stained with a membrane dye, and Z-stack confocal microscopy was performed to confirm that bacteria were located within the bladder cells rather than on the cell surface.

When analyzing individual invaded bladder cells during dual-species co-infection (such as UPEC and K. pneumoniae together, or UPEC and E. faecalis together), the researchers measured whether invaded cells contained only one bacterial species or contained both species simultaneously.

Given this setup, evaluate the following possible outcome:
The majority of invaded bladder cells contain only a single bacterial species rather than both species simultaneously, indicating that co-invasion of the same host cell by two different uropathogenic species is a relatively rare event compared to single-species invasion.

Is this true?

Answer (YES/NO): YES